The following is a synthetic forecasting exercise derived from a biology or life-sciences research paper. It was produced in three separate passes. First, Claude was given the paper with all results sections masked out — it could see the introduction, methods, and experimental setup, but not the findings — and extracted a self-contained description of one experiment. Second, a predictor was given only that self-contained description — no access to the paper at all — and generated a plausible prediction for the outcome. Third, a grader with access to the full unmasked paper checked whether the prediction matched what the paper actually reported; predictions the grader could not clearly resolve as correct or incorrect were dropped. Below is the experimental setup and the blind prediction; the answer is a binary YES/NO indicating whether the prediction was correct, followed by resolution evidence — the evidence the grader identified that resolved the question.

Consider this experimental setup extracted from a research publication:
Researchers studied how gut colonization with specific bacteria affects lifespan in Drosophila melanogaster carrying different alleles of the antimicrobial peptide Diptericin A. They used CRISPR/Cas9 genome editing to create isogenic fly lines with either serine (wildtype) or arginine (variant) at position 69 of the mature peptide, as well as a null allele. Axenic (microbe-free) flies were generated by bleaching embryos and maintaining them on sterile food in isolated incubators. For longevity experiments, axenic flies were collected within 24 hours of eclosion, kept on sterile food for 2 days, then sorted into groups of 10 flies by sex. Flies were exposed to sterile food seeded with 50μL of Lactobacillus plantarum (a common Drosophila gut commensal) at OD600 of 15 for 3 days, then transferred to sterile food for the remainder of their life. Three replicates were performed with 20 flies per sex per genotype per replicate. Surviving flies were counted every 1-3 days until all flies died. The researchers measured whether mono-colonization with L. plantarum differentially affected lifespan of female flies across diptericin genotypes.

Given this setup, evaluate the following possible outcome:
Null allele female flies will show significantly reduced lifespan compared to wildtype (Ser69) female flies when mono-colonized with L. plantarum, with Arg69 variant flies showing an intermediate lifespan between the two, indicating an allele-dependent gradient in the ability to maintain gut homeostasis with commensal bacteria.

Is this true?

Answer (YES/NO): NO